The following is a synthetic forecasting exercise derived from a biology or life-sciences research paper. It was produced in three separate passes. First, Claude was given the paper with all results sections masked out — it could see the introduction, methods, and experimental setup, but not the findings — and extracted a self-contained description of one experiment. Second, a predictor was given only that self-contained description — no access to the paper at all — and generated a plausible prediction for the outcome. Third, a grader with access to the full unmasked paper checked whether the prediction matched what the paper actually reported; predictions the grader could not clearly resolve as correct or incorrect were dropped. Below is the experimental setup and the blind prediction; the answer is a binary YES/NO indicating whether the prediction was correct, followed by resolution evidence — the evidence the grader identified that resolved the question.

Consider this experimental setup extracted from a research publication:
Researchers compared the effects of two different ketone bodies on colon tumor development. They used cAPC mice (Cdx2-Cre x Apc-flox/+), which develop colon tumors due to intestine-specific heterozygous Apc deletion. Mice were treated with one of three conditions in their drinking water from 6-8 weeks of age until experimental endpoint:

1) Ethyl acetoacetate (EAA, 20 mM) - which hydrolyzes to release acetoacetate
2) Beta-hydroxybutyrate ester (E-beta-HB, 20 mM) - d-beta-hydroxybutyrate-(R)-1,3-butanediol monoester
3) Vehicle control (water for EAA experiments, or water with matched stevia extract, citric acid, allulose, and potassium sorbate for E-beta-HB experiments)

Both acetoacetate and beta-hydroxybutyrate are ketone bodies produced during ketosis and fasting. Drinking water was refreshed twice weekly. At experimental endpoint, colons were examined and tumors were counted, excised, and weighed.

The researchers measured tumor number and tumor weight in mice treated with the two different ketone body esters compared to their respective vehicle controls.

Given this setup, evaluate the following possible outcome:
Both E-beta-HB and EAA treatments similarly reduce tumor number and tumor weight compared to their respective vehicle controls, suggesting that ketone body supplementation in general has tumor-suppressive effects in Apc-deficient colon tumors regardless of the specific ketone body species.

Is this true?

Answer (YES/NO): NO